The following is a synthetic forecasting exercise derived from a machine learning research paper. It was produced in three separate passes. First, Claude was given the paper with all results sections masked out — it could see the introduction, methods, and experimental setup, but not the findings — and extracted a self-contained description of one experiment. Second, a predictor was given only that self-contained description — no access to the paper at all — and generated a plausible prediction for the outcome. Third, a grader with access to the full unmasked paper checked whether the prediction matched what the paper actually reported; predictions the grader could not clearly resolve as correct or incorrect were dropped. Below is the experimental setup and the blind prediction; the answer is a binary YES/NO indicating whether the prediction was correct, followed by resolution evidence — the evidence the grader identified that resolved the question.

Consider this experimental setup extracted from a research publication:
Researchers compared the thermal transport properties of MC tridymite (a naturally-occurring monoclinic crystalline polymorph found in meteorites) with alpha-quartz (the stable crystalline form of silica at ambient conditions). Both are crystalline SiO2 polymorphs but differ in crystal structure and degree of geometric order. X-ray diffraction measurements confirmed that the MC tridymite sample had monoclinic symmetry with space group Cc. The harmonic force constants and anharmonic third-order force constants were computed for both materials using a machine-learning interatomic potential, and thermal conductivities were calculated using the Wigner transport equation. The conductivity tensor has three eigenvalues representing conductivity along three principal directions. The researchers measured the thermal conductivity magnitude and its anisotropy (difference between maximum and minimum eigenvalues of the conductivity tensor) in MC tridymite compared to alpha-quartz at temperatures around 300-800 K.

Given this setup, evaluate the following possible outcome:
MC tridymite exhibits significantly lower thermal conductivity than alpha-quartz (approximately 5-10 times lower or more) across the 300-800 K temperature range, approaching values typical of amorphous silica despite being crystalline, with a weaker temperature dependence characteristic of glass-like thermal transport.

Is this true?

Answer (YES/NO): NO